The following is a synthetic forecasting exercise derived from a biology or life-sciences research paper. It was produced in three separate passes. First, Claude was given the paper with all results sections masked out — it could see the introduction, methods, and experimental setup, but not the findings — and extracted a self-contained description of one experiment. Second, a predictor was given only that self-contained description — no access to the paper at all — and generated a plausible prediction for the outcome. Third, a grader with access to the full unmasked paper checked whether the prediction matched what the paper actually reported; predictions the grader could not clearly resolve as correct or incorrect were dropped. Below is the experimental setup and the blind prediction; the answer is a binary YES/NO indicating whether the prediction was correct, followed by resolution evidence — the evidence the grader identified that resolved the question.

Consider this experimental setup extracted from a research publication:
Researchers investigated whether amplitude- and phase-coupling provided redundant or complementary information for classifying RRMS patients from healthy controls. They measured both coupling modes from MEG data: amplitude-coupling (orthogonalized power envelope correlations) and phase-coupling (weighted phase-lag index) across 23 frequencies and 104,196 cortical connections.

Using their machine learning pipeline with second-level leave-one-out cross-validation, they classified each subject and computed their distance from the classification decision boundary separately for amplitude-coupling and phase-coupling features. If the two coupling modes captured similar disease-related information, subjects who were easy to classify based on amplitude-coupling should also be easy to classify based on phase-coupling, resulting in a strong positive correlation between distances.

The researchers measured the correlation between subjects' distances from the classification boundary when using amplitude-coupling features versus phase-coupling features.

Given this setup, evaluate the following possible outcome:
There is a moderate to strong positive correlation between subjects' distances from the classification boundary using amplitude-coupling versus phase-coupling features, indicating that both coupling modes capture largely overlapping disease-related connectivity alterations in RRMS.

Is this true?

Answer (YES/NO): NO